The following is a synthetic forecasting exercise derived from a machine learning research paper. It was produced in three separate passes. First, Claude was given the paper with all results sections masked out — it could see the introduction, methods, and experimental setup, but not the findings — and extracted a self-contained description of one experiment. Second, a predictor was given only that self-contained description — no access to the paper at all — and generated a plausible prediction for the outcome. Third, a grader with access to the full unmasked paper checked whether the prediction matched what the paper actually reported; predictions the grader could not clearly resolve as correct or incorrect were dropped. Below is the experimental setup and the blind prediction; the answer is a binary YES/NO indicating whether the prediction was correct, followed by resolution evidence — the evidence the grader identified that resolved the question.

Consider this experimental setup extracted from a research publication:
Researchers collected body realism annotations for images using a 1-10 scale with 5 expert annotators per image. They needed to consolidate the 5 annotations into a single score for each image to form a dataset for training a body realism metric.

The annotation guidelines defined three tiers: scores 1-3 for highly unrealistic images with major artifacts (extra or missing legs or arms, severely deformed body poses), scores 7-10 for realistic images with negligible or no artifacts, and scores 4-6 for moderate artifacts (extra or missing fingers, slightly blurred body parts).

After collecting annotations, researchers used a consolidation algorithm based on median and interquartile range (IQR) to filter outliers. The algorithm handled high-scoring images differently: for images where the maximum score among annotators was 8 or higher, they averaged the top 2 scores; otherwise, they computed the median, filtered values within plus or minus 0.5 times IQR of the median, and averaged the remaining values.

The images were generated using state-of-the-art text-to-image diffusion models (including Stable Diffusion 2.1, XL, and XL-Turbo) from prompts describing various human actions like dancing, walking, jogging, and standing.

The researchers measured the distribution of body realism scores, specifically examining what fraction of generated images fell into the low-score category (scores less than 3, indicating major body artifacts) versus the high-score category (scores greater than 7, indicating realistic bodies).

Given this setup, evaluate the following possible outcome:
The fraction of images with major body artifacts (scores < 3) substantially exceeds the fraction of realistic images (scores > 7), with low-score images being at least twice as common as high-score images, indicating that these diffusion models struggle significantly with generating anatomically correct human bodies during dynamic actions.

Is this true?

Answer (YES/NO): NO